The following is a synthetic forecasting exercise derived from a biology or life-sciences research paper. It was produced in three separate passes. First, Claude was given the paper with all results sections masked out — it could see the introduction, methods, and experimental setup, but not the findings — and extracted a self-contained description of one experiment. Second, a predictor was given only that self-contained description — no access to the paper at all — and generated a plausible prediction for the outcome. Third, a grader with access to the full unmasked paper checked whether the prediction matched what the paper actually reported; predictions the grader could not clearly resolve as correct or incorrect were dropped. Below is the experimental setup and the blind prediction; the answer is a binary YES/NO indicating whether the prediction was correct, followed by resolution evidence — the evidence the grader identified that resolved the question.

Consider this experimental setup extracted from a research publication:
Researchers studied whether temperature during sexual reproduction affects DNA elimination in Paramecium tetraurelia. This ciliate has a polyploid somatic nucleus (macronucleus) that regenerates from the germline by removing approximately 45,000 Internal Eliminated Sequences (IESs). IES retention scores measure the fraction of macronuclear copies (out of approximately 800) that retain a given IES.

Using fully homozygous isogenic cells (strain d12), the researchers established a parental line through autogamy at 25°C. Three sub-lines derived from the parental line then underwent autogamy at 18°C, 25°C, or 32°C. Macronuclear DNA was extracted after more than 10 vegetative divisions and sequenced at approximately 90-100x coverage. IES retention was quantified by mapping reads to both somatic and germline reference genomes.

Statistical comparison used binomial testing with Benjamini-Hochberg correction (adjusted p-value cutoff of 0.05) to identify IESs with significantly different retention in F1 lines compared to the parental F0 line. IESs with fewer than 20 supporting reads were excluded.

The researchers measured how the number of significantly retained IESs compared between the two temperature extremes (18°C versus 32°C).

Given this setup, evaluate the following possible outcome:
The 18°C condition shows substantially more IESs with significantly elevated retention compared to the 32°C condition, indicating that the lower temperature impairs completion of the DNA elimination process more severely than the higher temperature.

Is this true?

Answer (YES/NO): NO